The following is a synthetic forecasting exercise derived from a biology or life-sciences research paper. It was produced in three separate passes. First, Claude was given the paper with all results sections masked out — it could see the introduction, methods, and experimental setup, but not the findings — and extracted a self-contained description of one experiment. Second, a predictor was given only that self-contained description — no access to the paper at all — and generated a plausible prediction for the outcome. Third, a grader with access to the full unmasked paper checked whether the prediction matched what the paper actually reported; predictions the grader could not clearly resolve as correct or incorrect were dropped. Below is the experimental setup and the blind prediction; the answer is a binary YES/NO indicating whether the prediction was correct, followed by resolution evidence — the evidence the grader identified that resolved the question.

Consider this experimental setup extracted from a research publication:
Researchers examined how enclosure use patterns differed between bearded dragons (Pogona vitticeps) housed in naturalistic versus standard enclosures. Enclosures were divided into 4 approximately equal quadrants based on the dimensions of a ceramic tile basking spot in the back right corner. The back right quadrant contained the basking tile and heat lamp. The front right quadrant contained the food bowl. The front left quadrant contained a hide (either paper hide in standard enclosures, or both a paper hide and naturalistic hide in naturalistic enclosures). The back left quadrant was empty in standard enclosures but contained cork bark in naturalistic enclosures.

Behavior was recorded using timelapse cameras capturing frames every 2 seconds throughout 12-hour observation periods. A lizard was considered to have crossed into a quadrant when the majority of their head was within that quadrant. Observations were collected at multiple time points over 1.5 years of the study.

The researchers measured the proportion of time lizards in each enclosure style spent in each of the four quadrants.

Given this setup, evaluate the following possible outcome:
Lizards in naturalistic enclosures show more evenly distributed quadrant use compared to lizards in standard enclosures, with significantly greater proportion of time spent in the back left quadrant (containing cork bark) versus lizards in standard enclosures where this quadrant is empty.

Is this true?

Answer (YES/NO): NO